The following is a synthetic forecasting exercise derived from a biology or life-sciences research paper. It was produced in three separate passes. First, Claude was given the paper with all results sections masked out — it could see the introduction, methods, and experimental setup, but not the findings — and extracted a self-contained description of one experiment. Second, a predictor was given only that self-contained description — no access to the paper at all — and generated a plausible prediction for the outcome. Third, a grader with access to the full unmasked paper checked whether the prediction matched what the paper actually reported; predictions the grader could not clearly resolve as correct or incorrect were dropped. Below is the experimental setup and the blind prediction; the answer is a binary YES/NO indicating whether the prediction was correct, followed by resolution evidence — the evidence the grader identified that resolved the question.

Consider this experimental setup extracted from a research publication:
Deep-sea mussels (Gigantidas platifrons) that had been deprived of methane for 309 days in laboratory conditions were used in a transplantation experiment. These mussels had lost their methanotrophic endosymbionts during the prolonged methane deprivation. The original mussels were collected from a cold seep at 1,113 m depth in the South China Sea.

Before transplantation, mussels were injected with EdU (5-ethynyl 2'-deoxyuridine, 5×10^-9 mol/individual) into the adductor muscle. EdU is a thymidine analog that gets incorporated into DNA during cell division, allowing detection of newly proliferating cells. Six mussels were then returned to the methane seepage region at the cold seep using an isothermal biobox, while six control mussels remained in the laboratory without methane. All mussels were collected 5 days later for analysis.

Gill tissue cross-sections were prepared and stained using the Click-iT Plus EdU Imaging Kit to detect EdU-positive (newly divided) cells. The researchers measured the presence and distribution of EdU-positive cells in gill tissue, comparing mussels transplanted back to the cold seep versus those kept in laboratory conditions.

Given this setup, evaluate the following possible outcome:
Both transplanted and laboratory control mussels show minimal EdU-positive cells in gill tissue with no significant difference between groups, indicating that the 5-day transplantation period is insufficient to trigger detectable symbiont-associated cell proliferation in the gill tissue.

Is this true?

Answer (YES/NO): NO